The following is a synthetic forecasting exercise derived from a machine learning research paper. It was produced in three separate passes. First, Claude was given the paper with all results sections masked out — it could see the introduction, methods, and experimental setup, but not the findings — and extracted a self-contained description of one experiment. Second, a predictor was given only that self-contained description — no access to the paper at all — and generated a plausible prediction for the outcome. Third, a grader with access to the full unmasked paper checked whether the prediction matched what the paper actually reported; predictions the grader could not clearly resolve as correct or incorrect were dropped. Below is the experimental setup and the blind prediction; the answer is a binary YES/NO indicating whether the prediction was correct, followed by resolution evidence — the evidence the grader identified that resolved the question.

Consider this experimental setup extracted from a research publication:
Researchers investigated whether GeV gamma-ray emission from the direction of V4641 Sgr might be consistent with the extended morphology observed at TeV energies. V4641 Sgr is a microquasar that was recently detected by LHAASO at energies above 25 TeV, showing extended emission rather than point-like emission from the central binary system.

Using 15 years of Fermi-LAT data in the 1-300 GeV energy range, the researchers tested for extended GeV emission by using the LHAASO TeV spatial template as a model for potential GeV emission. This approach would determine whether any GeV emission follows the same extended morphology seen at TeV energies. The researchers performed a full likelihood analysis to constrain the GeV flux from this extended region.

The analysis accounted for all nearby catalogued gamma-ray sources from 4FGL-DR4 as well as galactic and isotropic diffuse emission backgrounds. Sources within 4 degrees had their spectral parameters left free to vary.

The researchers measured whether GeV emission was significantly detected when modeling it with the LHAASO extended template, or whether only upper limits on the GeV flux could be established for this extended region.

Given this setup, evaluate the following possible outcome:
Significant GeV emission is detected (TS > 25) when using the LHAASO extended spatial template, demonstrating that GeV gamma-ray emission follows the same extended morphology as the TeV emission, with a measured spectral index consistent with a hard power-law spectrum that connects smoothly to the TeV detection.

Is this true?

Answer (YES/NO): NO